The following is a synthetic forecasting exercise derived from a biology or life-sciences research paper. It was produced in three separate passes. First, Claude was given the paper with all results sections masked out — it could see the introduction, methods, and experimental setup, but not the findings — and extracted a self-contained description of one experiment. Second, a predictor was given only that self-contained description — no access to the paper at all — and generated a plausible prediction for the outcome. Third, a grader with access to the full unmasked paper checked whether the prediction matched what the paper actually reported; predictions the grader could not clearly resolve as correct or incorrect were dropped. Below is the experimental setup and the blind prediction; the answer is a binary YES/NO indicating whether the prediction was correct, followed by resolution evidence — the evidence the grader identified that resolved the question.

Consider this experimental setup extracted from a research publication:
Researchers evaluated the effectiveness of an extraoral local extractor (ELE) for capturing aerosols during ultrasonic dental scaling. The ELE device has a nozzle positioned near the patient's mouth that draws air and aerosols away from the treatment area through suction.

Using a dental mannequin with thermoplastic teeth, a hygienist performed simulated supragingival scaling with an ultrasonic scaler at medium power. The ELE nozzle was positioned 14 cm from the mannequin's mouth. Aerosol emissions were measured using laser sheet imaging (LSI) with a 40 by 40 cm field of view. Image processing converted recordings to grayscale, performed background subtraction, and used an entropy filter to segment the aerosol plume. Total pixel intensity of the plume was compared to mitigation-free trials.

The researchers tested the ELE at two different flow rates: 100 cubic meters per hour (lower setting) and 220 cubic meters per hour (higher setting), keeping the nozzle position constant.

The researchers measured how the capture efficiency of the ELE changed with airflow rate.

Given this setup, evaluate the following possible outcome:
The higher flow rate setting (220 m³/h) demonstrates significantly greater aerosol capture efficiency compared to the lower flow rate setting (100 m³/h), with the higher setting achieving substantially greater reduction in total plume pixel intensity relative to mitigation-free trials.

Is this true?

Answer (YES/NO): YES